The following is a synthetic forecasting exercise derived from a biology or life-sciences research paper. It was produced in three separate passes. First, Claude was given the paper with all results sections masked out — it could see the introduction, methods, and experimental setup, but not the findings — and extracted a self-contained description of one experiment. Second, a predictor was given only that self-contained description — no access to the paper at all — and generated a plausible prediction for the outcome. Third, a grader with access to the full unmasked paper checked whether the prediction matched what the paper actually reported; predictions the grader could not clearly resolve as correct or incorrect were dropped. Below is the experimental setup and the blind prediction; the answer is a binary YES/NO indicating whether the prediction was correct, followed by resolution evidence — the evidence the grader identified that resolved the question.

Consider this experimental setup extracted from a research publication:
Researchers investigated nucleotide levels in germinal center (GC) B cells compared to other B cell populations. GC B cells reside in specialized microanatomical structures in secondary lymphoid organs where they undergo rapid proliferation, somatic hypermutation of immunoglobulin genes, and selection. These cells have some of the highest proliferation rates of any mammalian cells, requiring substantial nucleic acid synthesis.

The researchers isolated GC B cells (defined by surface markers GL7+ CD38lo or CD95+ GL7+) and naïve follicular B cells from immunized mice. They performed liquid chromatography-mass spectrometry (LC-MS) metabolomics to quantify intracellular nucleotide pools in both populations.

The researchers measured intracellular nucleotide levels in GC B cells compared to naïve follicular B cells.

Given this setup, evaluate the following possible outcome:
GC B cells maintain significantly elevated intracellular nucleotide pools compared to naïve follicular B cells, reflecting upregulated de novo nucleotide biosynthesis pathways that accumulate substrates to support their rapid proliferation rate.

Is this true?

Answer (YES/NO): NO